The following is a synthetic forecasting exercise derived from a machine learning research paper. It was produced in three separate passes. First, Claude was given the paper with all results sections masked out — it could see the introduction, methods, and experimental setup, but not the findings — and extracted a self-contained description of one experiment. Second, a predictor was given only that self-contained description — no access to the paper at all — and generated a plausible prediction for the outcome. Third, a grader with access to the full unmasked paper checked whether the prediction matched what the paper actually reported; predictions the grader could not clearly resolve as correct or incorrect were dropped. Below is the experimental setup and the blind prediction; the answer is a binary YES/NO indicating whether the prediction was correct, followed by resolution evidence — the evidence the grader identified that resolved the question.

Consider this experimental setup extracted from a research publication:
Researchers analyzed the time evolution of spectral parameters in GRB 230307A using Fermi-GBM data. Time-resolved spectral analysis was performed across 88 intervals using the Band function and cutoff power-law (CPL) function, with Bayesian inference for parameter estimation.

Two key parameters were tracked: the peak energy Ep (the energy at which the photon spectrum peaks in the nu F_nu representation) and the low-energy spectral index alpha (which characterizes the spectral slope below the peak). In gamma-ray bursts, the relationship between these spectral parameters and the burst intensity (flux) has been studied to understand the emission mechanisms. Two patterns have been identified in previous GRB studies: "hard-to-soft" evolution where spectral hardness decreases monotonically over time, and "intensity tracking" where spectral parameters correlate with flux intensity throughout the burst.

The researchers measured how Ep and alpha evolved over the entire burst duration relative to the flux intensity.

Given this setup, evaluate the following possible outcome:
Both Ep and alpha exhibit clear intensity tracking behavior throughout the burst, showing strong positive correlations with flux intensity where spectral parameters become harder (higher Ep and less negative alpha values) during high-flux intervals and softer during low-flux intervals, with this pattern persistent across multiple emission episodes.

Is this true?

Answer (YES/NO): YES